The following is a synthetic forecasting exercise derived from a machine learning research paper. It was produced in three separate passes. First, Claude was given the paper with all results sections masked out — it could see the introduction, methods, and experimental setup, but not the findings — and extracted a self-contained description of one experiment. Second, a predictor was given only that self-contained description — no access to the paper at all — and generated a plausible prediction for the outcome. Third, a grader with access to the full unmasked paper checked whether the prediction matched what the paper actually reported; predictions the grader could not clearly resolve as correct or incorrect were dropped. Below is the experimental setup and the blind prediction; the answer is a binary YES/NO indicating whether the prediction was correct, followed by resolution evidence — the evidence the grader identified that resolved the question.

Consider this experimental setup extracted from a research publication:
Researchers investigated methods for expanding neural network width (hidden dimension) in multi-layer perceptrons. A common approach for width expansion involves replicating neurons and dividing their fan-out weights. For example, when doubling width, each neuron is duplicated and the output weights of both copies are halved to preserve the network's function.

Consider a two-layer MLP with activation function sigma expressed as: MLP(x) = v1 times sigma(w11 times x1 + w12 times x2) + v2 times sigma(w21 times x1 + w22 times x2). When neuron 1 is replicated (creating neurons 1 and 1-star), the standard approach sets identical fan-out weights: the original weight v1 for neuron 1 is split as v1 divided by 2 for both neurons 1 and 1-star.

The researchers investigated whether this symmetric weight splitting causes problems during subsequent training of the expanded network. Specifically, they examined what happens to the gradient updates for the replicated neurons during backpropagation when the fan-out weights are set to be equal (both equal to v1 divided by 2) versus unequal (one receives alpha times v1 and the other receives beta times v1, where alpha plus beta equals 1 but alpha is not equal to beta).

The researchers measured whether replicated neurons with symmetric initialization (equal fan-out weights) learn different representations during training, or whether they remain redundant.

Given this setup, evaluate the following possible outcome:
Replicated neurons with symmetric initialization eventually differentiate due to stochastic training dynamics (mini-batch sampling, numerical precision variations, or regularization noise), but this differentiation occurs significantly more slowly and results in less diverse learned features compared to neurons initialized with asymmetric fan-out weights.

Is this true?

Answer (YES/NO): NO